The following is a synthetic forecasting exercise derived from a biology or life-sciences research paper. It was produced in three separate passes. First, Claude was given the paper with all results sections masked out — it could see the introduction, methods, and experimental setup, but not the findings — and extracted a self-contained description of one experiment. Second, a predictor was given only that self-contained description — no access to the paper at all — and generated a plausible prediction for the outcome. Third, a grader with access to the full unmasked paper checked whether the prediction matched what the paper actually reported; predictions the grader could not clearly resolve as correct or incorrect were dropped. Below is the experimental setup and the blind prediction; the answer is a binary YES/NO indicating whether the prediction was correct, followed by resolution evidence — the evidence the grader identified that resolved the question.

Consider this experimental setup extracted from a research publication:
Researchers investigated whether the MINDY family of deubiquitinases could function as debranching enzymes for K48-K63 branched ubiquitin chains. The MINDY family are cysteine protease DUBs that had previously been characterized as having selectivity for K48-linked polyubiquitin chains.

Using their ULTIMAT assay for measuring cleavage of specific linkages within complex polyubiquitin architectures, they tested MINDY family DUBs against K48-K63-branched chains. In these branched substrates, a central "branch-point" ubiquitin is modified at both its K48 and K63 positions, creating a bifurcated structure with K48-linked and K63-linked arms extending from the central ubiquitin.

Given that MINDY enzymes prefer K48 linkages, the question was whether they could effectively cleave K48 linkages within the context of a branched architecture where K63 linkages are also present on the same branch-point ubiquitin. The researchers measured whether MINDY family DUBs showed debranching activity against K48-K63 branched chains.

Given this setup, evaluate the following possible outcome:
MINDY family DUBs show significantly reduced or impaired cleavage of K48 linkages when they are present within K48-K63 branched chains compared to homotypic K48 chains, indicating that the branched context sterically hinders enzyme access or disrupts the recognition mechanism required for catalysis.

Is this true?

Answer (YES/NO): NO